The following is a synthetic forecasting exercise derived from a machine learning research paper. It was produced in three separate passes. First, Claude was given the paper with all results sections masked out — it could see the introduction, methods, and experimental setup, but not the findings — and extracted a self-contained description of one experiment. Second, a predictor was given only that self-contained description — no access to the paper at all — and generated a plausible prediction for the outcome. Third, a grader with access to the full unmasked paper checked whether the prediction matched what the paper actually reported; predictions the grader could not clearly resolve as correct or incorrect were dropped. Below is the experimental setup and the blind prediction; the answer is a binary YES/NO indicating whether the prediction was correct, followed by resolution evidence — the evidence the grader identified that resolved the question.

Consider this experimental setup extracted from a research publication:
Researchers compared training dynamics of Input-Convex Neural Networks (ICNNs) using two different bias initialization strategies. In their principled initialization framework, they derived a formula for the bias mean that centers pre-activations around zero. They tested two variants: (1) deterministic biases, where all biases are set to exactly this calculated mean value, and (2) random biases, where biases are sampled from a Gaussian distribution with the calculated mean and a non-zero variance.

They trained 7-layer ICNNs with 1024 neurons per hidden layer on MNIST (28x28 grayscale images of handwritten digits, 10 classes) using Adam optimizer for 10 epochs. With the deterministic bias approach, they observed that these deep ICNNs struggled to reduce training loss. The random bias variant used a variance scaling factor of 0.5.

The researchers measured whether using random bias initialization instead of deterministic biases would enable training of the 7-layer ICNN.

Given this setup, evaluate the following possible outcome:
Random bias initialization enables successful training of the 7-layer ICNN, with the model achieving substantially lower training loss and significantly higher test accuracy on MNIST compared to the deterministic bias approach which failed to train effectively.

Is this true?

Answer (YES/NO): YES